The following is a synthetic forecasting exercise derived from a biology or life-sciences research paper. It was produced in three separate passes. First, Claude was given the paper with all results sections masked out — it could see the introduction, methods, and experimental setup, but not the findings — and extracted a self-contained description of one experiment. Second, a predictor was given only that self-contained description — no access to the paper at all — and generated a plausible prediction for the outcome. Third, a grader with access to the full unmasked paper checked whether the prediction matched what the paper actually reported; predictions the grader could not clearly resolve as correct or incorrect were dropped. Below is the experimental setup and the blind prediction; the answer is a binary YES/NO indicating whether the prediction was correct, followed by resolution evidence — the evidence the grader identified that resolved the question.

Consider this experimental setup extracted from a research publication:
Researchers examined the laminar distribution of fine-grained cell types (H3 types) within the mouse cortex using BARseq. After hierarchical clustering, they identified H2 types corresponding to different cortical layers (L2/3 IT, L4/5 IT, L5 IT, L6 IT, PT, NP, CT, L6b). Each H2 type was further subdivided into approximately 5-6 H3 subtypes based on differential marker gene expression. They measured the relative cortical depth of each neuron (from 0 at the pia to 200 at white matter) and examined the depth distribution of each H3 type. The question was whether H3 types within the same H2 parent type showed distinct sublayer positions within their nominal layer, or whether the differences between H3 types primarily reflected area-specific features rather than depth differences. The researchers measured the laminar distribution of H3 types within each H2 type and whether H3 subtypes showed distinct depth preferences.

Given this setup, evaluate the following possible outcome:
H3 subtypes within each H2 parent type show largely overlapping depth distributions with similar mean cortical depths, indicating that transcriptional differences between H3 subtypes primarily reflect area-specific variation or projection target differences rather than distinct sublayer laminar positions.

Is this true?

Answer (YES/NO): NO